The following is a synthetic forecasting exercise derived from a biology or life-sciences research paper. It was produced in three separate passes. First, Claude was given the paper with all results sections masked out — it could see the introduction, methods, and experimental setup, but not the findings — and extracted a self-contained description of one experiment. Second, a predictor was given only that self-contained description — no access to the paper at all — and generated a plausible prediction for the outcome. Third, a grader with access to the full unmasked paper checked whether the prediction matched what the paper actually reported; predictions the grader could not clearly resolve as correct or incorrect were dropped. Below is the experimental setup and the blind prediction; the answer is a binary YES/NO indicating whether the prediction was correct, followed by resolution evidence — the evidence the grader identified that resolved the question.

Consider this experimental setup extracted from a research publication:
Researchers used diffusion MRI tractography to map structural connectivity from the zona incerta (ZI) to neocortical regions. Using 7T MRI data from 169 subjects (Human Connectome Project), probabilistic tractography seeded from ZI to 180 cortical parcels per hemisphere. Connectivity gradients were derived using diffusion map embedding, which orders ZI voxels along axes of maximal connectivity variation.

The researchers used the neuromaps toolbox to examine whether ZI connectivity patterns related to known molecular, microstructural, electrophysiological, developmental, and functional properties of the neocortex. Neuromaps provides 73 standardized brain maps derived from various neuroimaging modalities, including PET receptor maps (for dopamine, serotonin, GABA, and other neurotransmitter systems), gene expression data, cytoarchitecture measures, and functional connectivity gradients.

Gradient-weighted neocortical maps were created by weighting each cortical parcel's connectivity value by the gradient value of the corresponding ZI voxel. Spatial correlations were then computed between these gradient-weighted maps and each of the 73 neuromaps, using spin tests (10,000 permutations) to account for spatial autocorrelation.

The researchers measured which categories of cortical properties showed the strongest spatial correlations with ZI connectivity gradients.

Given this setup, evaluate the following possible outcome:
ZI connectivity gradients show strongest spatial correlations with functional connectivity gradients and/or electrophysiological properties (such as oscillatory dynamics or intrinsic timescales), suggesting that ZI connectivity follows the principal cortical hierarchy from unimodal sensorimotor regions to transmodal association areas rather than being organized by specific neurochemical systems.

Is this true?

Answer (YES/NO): YES